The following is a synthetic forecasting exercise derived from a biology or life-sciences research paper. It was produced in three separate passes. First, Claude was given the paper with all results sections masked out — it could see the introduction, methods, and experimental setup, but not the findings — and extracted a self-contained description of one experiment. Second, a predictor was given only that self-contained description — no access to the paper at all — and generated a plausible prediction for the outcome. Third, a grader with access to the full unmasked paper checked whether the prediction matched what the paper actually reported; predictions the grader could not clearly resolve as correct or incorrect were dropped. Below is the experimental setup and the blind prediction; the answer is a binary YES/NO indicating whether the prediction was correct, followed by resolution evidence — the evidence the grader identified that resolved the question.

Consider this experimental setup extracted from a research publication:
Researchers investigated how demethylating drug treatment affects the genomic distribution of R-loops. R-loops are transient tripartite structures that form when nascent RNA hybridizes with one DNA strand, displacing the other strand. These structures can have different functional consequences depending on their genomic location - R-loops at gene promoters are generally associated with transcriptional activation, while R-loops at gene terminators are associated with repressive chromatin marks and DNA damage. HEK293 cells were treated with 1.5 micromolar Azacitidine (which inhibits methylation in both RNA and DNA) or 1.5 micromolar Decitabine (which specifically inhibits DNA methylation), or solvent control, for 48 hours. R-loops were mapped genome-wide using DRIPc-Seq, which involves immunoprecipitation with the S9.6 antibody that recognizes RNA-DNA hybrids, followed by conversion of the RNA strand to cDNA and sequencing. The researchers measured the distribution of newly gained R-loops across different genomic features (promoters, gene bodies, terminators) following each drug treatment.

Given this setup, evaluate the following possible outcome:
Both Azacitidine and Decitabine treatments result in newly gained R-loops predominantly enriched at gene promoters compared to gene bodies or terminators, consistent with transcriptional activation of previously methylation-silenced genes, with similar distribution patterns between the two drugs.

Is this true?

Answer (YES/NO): NO